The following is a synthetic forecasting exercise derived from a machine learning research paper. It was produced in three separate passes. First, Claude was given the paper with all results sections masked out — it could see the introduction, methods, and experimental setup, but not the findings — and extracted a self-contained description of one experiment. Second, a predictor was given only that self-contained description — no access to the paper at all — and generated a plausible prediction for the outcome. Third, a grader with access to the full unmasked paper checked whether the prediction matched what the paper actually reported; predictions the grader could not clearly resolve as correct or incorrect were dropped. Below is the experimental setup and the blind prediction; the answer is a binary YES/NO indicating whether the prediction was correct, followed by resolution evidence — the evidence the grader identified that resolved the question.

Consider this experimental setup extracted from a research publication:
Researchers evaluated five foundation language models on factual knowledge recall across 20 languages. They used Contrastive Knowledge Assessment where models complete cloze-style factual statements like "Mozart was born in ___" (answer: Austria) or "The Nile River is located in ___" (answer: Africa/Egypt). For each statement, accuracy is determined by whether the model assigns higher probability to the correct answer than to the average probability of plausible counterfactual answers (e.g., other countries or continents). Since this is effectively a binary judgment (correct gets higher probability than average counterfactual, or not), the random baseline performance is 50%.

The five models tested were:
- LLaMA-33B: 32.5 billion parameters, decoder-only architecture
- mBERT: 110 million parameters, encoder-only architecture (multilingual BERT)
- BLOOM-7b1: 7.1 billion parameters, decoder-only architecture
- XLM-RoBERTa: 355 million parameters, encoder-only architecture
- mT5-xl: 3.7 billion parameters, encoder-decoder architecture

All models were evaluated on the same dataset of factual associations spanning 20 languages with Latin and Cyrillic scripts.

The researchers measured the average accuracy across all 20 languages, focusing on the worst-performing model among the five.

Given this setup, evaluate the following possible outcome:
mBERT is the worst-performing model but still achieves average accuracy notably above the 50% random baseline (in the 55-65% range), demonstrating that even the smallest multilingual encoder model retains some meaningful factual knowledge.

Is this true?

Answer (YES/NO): NO